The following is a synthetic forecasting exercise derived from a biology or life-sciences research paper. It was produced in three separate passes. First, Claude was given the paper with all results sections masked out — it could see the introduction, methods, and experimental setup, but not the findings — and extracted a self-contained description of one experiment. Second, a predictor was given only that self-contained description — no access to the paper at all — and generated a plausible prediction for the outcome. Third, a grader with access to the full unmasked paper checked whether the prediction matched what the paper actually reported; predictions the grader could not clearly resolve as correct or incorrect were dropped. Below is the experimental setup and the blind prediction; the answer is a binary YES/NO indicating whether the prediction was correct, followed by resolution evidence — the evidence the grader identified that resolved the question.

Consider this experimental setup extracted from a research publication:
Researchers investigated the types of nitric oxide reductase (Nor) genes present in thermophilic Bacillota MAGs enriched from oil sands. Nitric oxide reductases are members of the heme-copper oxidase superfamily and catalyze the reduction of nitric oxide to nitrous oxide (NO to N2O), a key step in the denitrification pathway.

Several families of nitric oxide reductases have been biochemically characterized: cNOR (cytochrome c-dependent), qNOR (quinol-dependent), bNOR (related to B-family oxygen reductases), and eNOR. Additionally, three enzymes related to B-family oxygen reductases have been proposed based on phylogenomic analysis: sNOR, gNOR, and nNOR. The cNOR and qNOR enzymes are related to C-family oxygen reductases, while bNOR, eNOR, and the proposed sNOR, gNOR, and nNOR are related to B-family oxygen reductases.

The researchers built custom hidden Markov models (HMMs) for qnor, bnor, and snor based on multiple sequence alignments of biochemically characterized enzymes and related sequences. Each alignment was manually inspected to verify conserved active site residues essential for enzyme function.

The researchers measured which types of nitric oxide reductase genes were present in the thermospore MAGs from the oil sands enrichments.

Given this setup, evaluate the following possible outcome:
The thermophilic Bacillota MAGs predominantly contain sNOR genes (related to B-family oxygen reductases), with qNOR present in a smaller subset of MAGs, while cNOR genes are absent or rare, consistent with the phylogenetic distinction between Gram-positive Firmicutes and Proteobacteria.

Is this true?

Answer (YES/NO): NO